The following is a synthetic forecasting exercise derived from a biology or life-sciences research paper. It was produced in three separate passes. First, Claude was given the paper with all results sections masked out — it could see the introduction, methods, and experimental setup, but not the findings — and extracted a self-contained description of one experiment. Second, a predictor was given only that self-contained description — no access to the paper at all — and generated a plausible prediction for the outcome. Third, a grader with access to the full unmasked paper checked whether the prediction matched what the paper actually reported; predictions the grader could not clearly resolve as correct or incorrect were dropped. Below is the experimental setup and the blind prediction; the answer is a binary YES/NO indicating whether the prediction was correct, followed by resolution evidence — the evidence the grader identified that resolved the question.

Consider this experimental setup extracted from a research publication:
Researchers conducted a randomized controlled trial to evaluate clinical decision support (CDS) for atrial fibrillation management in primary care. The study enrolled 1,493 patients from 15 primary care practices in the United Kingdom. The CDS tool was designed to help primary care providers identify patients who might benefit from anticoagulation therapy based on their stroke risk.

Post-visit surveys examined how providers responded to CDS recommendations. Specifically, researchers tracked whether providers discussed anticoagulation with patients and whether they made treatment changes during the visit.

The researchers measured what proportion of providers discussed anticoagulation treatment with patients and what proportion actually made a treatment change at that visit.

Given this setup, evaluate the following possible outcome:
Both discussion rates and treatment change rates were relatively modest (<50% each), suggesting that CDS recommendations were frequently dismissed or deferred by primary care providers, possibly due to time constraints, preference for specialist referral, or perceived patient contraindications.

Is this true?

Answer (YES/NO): NO